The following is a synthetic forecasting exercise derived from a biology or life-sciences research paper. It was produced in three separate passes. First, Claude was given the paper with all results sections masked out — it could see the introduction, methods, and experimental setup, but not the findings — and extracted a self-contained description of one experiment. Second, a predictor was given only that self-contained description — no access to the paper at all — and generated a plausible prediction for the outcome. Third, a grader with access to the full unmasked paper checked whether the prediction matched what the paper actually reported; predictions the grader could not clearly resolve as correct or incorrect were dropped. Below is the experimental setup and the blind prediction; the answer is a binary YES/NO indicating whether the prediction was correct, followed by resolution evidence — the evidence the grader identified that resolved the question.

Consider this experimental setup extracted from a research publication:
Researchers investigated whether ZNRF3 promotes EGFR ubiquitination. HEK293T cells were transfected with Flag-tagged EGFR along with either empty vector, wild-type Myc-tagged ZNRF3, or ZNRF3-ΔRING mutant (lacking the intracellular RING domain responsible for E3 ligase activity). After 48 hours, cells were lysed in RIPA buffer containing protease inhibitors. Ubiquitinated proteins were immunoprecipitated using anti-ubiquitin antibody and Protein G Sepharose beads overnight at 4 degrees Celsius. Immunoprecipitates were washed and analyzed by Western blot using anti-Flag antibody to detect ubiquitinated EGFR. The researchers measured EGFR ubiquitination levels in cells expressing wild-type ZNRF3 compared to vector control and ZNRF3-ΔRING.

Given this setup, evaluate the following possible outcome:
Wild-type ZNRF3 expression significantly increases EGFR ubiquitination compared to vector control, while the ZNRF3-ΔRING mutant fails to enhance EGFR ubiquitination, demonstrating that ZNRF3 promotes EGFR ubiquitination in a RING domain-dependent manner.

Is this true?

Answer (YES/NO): YES